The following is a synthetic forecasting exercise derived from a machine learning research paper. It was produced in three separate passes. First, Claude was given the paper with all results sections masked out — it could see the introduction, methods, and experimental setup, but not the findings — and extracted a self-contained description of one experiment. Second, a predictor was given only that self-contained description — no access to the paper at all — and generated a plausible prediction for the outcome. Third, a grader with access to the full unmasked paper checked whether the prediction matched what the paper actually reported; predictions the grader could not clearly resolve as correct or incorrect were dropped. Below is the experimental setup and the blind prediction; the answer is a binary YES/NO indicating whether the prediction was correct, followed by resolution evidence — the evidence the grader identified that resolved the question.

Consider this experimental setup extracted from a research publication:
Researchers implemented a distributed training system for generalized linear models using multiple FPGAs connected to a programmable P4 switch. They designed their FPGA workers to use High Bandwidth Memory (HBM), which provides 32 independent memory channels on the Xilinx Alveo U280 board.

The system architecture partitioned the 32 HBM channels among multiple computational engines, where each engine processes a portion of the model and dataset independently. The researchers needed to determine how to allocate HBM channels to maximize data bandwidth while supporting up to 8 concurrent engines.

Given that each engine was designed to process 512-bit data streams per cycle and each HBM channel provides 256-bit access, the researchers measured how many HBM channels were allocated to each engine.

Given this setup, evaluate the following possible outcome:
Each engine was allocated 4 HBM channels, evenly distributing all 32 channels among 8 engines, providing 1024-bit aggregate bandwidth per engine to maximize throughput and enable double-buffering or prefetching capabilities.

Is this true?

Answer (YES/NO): NO